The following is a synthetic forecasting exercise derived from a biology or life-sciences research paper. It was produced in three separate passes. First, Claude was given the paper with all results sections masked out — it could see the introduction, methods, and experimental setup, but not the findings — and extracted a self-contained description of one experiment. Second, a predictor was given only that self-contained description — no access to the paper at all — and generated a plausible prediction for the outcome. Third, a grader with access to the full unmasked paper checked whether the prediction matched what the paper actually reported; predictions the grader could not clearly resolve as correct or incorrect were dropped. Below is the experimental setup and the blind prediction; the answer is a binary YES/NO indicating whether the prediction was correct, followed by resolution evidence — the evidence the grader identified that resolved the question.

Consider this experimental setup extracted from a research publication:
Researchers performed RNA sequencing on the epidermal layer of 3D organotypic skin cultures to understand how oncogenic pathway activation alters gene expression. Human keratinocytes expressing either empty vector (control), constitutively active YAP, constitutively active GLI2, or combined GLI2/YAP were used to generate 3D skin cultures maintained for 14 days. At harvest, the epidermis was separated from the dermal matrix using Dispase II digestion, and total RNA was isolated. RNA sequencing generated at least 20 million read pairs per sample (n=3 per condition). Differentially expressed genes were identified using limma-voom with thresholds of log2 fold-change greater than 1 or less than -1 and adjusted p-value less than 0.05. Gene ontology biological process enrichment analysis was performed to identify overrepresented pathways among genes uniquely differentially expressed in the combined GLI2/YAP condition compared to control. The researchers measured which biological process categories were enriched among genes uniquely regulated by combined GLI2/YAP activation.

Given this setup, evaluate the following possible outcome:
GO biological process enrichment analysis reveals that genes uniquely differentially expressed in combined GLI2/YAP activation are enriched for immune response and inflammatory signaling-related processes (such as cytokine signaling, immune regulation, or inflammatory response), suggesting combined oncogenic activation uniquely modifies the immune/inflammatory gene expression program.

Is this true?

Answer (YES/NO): YES